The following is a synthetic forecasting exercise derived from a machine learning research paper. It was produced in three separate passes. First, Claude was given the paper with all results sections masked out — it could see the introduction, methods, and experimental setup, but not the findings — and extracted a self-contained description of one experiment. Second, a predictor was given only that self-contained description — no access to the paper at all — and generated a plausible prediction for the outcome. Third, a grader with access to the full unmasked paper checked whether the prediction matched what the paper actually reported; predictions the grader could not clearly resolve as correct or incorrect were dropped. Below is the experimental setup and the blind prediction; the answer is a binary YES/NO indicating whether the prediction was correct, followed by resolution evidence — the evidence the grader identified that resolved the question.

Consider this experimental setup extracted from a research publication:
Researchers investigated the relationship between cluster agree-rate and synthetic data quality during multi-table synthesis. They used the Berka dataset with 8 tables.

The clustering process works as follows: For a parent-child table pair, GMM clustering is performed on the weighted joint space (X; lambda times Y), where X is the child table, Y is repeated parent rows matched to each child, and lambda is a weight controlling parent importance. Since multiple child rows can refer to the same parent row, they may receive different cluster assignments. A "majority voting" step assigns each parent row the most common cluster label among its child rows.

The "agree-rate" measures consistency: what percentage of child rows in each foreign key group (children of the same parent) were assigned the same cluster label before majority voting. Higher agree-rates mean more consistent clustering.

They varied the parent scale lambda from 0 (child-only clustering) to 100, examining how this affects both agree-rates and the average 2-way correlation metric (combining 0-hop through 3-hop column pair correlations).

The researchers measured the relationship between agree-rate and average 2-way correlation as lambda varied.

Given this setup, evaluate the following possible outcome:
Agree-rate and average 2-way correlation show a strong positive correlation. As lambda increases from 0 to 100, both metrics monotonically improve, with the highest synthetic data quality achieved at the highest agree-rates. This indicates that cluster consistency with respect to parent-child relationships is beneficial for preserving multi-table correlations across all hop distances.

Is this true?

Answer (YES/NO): NO